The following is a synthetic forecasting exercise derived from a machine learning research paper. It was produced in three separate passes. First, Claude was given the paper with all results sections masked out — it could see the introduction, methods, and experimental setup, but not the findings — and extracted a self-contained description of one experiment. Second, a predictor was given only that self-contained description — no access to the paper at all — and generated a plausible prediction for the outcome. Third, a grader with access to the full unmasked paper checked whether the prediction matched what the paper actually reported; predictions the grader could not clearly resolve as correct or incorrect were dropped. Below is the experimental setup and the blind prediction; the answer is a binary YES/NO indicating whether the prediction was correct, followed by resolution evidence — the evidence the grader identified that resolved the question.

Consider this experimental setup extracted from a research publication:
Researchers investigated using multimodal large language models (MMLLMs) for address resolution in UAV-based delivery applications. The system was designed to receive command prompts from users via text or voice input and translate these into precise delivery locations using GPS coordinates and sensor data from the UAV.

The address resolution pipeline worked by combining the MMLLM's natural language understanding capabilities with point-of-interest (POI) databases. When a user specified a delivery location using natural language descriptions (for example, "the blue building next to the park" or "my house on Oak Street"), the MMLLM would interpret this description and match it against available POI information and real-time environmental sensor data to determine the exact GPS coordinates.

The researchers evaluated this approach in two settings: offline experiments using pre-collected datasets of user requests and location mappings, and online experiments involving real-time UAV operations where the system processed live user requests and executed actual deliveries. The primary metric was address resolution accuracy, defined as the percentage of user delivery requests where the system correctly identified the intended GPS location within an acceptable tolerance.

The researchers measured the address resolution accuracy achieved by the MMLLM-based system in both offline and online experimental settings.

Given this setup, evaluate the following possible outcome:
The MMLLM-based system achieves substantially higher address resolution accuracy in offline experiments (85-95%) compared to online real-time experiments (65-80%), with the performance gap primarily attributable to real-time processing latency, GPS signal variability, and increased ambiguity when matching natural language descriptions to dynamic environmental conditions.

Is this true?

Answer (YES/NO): NO